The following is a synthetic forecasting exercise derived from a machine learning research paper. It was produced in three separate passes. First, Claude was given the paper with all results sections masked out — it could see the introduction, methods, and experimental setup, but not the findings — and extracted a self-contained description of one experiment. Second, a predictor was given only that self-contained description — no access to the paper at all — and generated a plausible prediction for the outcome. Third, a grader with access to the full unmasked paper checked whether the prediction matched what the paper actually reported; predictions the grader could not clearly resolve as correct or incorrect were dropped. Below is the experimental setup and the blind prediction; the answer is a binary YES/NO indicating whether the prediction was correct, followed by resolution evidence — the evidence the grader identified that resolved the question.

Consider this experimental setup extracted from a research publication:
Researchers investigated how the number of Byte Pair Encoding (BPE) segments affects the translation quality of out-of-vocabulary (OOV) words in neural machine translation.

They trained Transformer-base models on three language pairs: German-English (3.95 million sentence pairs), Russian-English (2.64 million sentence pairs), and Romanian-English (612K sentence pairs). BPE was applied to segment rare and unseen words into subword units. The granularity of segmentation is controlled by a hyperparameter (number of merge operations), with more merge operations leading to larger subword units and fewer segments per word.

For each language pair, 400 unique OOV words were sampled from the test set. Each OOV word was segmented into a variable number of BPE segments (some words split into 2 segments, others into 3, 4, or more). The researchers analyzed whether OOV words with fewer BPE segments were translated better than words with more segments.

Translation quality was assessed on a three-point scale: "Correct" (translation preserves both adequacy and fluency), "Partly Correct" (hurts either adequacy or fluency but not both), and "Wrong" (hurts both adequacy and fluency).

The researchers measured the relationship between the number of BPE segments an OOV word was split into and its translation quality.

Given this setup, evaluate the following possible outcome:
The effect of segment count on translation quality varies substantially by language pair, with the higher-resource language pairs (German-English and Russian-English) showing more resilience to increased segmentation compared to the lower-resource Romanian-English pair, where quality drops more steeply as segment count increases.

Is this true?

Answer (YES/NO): NO